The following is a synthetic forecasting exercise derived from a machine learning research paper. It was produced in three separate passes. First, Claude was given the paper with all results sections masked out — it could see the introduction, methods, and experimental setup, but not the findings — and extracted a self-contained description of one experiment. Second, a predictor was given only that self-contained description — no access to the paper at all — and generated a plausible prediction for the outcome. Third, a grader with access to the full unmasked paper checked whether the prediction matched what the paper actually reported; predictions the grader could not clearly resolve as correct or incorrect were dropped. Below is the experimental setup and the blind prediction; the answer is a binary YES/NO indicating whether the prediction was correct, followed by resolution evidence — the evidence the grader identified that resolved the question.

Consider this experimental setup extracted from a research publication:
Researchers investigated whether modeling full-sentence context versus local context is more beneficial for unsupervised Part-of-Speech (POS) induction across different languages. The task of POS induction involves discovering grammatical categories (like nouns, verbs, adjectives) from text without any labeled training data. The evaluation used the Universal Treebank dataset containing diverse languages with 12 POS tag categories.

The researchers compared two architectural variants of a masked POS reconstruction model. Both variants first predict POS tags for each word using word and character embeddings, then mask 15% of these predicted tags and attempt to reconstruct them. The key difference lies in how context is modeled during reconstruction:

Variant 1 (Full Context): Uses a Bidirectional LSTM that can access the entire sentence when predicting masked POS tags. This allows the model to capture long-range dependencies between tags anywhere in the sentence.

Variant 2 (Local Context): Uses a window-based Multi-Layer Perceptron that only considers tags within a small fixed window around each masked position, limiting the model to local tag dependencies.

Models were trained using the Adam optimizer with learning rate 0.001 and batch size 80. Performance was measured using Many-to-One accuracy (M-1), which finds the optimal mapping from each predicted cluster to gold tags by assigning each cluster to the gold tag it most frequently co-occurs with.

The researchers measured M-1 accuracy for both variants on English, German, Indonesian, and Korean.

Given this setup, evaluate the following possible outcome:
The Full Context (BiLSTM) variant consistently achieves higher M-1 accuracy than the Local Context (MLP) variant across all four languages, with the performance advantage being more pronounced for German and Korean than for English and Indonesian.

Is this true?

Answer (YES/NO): NO